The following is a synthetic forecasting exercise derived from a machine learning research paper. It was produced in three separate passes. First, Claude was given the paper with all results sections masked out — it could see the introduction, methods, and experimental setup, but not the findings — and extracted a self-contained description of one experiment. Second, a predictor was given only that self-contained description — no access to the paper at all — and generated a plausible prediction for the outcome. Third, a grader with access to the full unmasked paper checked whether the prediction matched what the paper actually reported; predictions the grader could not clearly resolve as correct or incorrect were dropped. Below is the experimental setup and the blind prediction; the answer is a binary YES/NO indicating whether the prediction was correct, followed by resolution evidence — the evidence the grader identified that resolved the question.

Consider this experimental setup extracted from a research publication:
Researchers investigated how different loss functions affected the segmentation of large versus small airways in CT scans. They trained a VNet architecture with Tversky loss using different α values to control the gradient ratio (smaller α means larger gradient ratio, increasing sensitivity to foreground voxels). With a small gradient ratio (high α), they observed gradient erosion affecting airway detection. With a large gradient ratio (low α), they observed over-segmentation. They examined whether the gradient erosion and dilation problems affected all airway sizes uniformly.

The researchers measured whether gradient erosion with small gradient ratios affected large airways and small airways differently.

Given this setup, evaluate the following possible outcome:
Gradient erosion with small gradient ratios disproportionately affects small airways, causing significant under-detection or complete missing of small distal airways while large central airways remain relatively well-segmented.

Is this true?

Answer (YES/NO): YES